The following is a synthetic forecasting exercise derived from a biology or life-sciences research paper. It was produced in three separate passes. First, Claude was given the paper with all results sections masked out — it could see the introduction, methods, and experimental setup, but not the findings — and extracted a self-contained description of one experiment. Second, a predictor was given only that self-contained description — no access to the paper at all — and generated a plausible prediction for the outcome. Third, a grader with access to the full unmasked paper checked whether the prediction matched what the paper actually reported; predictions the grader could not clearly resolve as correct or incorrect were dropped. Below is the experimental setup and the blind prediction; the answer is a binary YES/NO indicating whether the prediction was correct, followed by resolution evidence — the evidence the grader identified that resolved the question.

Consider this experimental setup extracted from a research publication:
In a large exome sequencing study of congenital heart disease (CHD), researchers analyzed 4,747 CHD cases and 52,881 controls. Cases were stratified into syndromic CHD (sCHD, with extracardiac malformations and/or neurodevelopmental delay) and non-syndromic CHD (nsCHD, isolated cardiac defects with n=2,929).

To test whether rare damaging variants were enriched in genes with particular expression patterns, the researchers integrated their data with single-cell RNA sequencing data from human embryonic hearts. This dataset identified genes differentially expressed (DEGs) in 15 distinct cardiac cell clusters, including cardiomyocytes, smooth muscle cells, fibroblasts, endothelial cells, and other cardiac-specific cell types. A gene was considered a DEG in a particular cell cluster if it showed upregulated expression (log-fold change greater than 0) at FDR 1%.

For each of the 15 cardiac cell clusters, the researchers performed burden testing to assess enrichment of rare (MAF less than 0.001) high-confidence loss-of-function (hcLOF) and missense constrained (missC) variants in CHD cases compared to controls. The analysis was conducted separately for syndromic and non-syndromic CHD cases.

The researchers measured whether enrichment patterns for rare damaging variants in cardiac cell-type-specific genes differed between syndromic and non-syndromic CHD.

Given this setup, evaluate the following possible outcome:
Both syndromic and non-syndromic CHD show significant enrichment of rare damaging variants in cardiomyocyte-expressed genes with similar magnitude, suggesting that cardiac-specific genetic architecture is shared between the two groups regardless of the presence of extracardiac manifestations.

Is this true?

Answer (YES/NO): NO